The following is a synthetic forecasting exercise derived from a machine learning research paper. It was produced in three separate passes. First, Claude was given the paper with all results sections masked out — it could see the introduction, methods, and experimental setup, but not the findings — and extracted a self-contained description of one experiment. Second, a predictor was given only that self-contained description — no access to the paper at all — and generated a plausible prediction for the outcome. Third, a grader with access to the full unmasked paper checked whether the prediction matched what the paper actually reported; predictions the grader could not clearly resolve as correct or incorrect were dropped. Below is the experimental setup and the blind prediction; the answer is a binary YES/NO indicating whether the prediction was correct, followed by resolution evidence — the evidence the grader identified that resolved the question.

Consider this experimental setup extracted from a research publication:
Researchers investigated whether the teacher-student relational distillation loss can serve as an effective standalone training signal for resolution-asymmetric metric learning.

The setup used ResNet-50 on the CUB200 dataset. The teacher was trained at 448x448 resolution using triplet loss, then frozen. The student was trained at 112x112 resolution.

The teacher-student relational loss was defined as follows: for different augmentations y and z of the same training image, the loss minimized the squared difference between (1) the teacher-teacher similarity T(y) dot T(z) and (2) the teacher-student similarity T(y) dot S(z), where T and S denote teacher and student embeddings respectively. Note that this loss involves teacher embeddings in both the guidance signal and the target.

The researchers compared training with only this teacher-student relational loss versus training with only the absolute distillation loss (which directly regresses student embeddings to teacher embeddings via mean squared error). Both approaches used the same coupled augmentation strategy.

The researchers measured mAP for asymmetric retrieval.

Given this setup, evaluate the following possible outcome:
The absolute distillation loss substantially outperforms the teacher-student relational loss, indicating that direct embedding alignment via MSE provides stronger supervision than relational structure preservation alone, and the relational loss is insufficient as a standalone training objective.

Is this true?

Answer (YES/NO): NO